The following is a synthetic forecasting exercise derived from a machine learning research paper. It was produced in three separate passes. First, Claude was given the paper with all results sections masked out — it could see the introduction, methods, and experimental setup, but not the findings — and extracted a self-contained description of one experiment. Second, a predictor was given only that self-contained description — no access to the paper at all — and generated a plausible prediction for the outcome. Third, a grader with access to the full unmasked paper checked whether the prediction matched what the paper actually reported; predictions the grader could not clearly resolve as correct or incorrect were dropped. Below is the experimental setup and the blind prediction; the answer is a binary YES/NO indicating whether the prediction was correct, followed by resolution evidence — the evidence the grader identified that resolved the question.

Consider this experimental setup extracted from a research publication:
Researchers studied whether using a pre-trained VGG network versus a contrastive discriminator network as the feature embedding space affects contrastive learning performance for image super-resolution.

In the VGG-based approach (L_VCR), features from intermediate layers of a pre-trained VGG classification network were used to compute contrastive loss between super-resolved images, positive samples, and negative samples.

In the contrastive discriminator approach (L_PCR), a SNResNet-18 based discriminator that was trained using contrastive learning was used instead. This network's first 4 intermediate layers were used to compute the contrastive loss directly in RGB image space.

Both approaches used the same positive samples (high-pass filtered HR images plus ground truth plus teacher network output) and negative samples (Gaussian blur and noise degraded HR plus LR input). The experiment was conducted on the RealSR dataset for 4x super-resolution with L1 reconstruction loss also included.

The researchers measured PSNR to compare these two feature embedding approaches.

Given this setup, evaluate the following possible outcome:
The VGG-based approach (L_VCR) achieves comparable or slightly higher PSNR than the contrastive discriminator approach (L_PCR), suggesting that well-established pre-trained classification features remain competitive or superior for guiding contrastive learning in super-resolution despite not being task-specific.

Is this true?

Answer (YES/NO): NO